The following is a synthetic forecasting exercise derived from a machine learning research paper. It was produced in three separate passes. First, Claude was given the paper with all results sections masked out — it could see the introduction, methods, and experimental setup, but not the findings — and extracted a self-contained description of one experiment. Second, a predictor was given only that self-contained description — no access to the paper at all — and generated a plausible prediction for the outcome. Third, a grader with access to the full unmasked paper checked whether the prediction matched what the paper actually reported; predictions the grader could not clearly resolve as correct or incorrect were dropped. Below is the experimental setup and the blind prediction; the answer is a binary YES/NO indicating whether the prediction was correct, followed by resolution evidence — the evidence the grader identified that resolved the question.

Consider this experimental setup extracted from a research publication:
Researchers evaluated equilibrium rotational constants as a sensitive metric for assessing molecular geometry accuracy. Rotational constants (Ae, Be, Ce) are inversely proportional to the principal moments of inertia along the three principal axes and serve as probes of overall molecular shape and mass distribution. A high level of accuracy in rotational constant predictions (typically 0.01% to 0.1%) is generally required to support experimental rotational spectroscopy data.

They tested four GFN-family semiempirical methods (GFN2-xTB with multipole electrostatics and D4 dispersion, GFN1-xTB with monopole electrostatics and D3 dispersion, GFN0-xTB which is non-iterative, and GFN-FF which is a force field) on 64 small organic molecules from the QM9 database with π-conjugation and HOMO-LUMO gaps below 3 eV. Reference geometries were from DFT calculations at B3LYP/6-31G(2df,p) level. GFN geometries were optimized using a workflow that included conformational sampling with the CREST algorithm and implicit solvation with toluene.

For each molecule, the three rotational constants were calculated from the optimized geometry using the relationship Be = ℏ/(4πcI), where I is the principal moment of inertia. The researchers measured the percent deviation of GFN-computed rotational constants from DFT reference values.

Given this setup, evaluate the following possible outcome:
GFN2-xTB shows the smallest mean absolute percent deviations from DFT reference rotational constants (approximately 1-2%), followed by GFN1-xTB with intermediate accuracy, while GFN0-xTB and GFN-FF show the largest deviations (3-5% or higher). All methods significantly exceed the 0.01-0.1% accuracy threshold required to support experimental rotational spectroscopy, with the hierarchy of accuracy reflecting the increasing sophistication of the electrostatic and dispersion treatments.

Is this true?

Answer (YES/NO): NO